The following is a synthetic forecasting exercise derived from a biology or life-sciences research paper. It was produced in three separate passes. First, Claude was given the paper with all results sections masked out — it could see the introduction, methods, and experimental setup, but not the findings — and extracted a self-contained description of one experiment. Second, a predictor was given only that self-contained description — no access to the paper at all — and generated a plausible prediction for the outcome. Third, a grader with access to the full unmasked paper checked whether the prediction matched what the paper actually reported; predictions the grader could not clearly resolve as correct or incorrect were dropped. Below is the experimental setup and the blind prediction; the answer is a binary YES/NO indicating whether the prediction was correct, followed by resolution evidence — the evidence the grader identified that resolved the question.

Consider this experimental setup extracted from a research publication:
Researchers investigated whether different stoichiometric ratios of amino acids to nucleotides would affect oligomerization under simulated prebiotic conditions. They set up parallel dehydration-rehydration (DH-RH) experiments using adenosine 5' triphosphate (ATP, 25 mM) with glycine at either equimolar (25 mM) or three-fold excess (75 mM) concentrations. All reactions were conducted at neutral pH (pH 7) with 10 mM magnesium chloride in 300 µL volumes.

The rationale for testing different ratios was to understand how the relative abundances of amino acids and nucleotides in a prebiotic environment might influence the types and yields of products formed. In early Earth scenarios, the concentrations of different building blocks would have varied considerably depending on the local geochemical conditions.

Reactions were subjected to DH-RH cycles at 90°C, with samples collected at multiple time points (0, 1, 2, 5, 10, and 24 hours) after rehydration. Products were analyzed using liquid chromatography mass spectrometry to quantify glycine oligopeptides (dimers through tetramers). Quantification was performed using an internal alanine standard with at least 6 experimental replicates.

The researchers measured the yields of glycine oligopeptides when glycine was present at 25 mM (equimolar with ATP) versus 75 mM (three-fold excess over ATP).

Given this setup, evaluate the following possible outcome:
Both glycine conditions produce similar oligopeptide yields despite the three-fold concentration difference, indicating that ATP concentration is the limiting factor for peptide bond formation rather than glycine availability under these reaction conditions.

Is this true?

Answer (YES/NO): NO